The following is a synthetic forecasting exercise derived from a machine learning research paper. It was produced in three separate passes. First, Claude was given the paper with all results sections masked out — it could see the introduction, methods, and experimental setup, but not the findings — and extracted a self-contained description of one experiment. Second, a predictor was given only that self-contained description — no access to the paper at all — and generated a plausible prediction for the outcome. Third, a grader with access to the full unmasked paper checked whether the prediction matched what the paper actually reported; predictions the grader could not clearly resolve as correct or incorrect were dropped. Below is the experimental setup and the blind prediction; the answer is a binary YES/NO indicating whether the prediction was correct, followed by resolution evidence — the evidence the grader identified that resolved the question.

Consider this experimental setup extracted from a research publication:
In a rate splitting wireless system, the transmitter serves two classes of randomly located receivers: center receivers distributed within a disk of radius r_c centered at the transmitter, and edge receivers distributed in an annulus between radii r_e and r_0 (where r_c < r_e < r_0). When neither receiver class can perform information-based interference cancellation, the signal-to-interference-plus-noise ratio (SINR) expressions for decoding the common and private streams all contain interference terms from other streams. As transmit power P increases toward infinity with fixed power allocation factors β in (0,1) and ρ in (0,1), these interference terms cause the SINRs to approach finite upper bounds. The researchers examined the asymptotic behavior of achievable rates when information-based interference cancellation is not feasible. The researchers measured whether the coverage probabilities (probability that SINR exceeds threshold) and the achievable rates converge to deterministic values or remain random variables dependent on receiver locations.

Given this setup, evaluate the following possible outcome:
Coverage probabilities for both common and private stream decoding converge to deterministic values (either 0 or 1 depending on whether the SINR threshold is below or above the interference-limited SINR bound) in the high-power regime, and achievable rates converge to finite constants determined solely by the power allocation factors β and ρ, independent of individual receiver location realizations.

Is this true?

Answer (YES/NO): YES